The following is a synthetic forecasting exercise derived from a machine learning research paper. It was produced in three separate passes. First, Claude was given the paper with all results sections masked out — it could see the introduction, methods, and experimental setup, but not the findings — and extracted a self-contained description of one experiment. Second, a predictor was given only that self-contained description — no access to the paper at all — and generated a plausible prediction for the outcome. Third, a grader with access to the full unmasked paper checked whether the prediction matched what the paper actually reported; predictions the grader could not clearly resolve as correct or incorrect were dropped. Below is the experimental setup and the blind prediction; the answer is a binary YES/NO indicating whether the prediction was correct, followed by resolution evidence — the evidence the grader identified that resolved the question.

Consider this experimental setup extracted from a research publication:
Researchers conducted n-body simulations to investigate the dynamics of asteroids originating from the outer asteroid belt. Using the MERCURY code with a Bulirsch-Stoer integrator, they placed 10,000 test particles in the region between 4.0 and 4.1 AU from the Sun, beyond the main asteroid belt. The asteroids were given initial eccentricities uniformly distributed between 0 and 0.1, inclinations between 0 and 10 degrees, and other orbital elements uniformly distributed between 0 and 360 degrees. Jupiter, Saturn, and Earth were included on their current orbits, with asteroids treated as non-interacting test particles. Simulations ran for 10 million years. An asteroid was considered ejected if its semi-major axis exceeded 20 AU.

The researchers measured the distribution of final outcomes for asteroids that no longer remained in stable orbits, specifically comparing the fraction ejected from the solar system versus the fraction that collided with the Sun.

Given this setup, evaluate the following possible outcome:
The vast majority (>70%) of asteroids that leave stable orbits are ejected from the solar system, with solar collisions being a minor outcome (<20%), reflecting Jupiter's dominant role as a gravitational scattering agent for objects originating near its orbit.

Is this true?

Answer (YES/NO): YES